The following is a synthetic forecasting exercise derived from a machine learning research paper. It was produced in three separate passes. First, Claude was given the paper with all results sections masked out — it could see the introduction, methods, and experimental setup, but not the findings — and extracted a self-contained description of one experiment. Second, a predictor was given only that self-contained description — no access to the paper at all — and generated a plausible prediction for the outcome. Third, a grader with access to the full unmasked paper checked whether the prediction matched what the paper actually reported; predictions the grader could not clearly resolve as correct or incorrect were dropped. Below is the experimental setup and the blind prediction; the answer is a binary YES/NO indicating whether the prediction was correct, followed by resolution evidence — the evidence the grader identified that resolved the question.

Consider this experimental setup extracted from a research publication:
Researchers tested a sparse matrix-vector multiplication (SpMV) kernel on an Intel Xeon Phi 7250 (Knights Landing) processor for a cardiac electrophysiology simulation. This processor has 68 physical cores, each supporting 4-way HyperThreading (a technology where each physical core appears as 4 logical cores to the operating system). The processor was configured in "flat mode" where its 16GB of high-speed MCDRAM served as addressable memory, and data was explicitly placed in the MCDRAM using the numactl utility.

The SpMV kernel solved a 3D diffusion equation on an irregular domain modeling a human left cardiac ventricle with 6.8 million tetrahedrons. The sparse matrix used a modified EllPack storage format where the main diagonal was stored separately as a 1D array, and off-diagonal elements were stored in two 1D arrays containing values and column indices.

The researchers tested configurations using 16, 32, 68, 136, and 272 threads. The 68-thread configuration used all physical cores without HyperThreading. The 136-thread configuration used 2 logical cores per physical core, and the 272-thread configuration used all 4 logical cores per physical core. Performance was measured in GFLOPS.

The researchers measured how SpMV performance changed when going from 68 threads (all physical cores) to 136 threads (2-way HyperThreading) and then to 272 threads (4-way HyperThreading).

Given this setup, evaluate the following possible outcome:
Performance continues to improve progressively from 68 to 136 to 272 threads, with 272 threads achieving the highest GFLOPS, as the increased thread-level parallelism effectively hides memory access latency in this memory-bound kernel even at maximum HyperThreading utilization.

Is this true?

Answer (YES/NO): NO